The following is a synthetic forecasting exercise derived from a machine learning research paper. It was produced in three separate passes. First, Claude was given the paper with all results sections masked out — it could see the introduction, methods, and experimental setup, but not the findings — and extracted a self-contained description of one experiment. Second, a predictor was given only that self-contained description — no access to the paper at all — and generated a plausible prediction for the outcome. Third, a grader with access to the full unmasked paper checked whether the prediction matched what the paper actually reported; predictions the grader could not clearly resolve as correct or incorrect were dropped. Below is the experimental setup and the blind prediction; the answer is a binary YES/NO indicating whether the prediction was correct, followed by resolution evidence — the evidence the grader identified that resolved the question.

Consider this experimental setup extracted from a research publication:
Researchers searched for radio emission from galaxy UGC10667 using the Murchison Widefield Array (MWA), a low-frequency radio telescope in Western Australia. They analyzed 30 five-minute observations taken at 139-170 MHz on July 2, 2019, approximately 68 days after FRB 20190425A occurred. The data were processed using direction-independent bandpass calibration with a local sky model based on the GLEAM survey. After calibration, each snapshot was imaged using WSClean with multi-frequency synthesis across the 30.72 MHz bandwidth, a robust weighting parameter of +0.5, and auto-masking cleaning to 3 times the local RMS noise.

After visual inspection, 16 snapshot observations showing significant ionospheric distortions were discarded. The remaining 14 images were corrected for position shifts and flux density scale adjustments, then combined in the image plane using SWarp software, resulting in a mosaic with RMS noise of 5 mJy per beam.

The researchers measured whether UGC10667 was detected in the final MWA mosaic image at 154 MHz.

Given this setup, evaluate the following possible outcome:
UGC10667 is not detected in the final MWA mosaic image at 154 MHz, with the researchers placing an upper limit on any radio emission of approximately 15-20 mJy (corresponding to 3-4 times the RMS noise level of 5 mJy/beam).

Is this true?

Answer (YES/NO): YES